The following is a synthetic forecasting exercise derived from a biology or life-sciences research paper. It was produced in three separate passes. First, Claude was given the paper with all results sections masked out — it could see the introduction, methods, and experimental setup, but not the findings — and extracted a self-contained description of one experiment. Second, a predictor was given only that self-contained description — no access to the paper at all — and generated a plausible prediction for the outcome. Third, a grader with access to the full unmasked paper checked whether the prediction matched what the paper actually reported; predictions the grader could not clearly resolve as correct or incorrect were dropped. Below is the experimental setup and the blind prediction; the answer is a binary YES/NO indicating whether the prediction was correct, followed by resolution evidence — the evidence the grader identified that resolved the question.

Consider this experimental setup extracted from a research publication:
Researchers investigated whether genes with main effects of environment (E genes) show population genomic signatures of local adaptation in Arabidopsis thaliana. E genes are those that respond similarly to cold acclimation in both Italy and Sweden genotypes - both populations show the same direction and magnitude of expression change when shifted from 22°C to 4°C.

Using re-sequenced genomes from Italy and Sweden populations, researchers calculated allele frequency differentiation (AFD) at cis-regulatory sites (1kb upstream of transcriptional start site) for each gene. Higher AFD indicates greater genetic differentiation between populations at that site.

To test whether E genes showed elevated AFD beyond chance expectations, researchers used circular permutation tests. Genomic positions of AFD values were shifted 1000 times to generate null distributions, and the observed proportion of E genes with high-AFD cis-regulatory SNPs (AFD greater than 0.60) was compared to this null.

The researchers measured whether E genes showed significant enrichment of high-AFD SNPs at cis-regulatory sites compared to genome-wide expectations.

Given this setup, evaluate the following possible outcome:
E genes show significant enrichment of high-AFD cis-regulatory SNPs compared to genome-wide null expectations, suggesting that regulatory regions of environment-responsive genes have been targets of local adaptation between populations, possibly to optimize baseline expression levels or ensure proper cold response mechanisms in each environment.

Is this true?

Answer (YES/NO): NO